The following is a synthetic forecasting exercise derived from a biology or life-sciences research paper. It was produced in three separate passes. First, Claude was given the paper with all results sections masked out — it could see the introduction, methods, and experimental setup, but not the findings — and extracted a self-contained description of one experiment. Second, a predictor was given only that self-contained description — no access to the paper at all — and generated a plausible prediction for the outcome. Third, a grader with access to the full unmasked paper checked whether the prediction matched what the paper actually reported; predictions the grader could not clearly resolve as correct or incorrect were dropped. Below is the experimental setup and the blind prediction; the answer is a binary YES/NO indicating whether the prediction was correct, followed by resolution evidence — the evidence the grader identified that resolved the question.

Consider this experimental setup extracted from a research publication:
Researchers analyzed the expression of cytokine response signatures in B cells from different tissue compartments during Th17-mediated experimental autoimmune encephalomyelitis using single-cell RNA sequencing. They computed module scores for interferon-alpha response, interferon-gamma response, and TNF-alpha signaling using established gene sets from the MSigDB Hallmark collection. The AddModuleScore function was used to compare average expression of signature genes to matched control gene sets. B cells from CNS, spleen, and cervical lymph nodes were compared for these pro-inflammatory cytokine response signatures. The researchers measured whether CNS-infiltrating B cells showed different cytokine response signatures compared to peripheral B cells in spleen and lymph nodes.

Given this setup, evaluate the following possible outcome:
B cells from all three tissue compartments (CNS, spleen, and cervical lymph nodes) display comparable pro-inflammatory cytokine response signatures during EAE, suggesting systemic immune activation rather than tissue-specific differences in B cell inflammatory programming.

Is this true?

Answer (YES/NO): NO